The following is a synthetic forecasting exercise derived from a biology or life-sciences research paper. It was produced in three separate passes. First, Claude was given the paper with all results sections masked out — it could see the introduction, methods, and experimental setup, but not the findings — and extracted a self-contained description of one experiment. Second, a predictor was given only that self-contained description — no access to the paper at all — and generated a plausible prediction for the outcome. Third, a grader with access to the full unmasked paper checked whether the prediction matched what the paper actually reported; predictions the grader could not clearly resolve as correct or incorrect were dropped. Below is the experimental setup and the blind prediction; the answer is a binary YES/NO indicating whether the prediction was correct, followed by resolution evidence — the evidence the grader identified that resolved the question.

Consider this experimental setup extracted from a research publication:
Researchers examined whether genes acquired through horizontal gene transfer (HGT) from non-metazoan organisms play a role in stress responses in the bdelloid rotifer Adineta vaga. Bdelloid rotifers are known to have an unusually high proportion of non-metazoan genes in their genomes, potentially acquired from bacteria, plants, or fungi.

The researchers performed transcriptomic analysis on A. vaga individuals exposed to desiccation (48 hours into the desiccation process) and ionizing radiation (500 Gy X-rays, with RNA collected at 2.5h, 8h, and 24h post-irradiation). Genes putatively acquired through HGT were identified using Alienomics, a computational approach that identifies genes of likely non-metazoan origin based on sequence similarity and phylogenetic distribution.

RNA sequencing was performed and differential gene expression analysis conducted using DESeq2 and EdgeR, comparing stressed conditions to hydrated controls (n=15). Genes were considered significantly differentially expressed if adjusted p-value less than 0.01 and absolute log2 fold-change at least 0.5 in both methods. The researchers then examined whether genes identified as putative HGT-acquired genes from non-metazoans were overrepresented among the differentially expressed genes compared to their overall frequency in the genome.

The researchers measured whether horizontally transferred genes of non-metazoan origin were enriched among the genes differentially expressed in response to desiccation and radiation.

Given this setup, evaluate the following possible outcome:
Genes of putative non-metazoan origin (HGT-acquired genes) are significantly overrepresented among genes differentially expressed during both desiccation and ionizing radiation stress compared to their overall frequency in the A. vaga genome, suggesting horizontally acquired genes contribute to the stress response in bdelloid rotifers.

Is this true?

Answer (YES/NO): NO